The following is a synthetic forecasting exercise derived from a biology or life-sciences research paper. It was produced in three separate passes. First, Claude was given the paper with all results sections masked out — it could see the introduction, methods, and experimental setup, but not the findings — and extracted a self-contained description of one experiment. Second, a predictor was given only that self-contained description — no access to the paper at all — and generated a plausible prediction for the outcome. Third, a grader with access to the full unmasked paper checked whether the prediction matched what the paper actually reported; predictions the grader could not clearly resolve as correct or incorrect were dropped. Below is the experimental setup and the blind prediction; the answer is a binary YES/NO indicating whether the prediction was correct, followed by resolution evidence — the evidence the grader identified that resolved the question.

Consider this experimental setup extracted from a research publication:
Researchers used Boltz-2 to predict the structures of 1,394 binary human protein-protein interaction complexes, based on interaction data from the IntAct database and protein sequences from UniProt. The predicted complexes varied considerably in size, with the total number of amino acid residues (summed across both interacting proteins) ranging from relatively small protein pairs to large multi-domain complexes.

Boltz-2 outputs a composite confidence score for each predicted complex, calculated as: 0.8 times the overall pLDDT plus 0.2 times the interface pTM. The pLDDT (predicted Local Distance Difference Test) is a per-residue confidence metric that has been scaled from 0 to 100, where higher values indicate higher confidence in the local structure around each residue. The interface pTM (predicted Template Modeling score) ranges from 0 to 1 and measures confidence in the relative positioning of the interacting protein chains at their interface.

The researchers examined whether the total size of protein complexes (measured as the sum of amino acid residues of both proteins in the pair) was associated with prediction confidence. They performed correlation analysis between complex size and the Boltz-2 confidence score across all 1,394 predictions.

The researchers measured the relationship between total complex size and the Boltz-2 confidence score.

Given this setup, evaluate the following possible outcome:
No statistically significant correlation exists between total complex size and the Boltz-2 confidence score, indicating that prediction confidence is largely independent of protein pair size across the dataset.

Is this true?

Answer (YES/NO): NO